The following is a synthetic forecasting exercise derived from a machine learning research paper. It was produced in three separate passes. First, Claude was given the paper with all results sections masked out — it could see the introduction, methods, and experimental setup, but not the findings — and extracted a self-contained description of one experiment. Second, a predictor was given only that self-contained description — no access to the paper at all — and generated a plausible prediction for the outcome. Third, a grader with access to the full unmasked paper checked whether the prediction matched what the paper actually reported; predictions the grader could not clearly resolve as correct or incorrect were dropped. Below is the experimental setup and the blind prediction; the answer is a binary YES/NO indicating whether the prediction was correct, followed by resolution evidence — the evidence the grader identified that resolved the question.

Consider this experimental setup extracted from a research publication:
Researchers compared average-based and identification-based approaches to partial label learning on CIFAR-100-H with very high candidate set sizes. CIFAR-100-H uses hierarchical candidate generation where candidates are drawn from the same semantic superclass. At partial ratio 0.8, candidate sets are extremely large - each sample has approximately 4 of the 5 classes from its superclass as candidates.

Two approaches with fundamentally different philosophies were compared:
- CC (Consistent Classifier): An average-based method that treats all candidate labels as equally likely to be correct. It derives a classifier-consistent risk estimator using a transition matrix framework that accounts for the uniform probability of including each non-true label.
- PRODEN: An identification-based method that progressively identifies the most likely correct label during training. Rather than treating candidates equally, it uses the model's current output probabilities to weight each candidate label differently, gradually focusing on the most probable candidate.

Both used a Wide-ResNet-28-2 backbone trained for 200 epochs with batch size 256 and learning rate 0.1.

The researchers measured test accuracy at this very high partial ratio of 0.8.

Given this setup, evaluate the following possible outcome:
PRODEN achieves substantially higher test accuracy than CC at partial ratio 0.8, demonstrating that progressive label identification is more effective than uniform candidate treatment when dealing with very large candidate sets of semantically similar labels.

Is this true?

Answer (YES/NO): YES